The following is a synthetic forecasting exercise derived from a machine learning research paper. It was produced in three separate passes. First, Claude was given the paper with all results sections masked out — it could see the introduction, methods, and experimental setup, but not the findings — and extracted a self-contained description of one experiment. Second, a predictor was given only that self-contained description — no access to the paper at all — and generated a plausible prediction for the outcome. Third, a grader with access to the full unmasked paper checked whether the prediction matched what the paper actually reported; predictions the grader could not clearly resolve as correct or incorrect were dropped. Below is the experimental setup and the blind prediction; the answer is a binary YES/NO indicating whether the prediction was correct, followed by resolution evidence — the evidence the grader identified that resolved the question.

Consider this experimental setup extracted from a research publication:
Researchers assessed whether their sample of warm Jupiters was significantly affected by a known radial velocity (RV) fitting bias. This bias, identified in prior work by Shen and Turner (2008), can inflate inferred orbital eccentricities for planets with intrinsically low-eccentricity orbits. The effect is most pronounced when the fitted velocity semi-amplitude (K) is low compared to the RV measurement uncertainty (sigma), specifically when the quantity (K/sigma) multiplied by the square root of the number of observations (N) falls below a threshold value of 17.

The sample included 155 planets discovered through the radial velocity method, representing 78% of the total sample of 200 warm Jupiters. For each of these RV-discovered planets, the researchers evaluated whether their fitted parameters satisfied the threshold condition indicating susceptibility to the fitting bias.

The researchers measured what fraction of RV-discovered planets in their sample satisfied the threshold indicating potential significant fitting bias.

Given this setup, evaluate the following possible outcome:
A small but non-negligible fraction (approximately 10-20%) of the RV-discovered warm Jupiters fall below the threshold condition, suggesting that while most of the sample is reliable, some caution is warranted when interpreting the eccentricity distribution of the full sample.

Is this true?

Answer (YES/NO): NO